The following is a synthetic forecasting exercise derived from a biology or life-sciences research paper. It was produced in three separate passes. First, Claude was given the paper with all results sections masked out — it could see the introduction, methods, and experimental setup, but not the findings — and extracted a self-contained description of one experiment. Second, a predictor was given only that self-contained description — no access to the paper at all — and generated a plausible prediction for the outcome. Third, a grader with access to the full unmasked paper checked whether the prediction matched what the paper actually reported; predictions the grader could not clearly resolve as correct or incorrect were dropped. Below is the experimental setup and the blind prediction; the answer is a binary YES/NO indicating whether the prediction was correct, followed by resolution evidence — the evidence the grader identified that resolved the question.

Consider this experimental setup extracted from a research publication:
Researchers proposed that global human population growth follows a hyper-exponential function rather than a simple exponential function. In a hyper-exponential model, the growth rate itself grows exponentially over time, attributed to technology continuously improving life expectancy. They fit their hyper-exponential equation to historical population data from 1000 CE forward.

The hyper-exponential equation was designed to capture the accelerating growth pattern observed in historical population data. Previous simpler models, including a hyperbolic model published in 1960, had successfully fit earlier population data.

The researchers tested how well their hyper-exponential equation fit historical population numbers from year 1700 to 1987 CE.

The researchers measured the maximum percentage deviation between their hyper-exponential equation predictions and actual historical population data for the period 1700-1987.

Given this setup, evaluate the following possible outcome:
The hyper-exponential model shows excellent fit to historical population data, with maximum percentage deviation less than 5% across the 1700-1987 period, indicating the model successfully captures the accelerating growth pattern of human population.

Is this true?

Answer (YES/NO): NO